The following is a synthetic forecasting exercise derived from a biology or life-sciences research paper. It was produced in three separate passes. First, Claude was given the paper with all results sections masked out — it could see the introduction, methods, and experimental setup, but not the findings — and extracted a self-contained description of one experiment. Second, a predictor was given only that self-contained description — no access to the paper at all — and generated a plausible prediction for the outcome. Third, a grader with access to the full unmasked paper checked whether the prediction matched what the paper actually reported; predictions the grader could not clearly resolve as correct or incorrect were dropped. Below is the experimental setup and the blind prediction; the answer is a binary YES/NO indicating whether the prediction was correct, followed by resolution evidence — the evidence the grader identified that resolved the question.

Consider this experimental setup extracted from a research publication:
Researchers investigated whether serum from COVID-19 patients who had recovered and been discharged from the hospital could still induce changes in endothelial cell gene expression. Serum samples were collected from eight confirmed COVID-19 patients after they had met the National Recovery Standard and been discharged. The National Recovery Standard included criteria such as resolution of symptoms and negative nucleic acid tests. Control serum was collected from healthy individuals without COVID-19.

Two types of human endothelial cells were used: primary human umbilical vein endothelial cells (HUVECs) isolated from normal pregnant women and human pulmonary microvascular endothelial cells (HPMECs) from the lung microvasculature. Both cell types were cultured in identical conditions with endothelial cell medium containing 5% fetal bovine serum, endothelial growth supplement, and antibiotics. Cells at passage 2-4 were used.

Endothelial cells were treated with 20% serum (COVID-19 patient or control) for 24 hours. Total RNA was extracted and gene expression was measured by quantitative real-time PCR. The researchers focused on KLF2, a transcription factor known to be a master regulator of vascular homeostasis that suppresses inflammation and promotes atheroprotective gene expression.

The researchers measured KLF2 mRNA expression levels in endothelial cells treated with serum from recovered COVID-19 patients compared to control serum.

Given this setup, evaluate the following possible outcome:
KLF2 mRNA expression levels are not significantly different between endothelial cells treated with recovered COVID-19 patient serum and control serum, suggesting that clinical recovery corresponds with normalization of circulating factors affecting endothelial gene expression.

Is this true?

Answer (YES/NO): NO